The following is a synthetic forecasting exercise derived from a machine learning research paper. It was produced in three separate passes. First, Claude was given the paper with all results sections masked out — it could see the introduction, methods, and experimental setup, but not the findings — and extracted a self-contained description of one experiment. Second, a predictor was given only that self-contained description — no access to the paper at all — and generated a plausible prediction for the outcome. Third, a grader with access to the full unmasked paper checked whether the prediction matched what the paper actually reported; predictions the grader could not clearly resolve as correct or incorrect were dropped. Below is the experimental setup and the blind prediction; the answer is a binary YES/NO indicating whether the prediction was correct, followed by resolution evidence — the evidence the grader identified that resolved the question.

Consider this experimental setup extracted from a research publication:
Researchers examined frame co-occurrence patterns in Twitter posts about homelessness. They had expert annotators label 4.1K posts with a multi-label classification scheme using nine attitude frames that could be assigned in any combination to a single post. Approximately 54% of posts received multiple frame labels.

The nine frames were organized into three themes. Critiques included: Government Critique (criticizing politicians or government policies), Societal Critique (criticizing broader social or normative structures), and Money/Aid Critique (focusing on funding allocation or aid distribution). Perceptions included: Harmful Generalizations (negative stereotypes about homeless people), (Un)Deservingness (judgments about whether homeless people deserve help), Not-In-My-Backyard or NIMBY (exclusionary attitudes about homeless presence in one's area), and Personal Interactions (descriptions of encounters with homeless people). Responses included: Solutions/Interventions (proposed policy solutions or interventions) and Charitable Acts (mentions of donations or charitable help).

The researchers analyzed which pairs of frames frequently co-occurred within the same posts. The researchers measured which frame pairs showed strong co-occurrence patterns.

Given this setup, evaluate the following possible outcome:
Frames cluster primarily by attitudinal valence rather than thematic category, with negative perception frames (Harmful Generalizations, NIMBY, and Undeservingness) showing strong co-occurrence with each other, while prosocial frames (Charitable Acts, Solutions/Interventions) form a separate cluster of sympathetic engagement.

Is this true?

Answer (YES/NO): NO